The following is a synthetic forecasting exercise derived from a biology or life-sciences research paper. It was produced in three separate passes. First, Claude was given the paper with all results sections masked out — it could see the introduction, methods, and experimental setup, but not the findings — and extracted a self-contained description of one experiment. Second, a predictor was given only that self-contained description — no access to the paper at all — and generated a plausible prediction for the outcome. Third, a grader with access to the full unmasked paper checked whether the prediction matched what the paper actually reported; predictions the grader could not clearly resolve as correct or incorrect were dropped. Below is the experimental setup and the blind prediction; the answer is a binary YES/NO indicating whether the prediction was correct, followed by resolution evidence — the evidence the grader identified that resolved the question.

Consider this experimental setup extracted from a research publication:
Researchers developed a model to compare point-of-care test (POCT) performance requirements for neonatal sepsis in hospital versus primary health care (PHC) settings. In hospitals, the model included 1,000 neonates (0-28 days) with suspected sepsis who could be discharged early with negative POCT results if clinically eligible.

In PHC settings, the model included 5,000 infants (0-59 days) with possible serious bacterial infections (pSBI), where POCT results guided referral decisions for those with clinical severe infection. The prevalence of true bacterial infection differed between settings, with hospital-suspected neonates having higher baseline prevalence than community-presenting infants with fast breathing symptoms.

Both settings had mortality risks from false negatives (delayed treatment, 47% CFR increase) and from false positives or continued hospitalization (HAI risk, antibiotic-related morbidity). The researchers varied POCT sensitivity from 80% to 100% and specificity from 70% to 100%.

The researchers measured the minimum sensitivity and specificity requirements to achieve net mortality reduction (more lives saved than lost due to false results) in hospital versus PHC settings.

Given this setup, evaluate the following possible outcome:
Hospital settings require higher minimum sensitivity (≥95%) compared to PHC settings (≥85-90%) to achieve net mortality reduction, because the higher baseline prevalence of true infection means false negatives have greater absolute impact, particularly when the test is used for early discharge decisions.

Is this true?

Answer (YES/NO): NO